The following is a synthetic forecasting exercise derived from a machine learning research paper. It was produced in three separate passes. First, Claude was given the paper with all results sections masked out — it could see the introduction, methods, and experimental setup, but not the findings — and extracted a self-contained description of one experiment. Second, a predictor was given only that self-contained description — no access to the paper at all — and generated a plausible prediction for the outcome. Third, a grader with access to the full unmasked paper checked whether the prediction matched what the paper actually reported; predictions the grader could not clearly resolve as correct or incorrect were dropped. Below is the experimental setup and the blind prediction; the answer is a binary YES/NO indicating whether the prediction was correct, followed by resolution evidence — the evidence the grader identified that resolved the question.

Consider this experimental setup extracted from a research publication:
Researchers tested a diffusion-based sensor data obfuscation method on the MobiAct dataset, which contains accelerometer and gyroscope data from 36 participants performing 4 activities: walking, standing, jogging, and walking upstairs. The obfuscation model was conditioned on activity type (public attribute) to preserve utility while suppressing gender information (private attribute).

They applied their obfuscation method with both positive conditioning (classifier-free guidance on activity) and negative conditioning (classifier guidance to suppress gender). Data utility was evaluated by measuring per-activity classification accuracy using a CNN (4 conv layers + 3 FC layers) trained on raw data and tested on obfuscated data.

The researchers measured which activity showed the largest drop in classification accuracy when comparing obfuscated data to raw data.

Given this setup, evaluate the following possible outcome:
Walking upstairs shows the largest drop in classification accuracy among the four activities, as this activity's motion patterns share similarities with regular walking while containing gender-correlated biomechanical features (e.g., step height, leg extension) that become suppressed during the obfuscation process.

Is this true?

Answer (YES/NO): YES